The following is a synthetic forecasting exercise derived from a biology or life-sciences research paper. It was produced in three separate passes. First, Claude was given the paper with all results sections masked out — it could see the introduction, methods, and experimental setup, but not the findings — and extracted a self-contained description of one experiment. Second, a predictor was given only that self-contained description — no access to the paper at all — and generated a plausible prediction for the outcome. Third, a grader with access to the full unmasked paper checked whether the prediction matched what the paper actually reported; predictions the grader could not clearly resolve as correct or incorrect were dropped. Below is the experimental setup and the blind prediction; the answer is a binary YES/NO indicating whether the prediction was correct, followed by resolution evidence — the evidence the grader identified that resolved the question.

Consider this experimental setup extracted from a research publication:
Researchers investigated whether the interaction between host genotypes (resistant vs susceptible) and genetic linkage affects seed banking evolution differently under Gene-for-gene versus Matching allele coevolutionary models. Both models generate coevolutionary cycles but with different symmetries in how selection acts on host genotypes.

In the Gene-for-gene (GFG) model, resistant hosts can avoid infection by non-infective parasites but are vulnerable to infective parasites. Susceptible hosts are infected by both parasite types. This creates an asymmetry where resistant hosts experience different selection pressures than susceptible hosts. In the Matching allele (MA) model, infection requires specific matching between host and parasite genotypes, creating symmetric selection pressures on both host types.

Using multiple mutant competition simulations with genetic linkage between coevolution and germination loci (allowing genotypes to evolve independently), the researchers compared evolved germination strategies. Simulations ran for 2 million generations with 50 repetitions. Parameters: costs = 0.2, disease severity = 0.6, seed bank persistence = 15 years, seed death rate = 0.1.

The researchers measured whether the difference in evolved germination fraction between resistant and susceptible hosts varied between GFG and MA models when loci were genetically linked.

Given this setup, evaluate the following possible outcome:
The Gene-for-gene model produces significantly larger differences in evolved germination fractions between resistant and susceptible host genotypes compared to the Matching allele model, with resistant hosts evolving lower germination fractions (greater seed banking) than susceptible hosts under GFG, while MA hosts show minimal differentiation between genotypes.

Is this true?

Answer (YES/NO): YES